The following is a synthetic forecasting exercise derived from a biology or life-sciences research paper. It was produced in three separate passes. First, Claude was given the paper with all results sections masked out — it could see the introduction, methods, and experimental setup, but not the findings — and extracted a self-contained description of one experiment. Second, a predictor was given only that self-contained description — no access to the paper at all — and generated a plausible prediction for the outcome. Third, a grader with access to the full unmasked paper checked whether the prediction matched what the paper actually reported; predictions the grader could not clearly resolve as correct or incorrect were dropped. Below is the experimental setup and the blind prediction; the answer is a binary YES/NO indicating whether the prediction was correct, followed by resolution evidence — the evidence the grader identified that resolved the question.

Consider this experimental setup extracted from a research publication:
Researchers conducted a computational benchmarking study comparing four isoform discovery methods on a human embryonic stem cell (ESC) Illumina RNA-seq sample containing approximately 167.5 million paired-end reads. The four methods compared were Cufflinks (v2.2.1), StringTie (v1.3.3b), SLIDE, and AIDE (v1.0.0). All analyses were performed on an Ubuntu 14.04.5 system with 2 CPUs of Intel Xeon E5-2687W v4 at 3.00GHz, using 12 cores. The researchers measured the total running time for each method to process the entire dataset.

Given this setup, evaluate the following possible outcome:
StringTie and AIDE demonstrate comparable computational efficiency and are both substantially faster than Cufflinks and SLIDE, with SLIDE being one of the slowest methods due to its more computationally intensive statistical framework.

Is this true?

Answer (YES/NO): NO